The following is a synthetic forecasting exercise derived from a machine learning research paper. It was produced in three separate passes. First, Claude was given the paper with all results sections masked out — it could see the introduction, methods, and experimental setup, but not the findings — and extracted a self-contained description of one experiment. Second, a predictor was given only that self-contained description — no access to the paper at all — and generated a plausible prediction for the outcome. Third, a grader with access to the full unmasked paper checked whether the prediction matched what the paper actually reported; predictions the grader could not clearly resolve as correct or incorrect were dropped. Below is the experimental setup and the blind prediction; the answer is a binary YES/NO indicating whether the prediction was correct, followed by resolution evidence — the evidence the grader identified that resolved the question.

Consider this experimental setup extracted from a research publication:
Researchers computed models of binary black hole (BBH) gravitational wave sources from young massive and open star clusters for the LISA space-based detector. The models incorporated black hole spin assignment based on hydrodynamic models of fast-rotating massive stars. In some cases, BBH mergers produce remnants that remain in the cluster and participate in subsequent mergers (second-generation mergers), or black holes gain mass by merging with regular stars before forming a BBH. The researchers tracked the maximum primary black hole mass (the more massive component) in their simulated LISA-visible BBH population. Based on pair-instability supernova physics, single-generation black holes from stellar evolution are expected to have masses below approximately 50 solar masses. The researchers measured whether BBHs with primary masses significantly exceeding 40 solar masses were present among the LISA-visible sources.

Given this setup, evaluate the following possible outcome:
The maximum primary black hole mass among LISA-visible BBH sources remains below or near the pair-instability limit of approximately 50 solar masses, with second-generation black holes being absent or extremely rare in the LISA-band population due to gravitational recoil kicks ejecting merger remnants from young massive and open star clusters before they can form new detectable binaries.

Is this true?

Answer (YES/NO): NO